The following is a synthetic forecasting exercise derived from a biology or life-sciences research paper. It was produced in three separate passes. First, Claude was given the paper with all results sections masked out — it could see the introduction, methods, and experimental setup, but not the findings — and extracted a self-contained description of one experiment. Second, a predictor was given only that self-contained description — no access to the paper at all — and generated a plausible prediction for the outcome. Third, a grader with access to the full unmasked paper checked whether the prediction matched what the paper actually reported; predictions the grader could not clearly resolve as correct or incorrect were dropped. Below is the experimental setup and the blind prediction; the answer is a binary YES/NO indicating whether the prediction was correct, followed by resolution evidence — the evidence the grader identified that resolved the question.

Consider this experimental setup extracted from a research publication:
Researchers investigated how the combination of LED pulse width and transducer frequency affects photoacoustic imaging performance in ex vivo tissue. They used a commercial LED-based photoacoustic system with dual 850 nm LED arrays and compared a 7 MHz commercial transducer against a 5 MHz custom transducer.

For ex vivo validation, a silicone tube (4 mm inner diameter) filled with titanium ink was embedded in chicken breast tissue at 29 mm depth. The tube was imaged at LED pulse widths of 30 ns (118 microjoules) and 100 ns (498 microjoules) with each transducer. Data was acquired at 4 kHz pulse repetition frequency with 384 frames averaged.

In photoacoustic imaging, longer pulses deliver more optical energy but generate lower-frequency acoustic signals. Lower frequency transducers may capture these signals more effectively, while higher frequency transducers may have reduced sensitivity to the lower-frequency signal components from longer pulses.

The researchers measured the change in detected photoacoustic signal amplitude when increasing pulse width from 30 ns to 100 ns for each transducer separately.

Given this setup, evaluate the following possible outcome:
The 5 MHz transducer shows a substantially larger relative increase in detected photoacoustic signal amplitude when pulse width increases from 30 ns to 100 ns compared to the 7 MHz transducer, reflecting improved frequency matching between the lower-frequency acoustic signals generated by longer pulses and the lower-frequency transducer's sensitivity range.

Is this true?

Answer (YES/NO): YES